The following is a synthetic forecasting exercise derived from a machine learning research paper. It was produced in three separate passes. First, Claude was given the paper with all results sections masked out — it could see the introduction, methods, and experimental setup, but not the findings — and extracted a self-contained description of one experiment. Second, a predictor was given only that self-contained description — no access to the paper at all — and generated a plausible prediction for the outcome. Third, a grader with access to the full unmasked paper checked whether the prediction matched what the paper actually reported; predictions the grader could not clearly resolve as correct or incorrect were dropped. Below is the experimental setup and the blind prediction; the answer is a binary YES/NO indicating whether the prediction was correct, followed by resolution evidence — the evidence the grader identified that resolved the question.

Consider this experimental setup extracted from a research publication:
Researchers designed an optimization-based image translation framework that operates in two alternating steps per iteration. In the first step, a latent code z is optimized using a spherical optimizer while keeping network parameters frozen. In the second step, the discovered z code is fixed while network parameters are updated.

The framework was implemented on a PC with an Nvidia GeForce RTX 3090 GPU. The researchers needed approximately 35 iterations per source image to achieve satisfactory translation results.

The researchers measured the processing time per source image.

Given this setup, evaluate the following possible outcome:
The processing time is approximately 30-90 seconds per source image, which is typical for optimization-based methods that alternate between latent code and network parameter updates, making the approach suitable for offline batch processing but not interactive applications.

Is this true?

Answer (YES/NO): NO